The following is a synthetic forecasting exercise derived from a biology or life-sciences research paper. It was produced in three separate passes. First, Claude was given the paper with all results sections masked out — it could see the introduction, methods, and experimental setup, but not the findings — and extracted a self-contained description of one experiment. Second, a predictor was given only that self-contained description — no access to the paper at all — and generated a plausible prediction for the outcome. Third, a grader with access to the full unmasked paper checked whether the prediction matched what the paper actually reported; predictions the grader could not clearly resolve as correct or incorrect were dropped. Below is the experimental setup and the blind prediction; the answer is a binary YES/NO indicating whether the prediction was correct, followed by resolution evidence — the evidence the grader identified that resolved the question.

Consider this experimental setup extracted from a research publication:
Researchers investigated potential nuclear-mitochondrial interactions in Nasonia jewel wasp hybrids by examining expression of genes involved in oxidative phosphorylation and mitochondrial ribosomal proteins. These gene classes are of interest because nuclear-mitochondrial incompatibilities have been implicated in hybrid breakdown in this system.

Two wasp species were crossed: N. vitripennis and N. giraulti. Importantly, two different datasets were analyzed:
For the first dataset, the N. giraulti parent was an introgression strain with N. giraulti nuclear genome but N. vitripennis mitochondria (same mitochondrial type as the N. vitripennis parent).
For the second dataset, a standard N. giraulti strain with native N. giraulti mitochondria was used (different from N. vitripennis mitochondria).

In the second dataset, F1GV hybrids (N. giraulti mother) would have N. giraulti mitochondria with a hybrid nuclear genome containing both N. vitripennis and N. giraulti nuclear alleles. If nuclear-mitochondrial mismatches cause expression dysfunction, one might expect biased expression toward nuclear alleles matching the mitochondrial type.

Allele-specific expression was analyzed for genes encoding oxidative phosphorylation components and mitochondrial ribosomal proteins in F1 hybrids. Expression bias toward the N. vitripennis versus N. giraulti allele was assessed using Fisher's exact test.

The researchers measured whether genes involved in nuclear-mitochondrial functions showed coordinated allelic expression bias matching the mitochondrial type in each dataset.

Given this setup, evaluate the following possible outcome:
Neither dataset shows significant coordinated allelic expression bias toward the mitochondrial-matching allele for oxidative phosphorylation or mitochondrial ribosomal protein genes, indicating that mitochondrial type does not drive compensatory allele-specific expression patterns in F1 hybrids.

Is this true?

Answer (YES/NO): YES